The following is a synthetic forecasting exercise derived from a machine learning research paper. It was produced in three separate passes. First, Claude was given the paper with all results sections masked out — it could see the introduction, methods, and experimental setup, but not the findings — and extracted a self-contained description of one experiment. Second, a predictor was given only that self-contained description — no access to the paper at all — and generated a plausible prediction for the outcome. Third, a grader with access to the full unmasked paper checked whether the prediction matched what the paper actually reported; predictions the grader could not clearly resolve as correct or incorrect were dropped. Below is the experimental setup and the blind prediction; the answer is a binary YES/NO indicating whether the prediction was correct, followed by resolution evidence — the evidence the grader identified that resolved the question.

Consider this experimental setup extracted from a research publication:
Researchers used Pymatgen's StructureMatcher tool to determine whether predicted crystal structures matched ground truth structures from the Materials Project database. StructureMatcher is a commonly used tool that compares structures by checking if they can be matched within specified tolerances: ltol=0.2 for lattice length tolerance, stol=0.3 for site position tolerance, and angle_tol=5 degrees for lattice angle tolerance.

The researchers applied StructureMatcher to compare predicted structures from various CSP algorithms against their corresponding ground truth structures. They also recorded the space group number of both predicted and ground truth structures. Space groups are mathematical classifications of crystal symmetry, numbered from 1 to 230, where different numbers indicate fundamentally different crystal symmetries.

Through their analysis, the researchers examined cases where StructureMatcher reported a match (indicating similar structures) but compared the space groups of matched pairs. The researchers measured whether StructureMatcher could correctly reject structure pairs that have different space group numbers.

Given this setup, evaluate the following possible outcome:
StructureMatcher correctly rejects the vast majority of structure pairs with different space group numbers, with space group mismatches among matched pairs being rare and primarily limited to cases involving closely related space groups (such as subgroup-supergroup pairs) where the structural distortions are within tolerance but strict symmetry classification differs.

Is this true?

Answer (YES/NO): NO